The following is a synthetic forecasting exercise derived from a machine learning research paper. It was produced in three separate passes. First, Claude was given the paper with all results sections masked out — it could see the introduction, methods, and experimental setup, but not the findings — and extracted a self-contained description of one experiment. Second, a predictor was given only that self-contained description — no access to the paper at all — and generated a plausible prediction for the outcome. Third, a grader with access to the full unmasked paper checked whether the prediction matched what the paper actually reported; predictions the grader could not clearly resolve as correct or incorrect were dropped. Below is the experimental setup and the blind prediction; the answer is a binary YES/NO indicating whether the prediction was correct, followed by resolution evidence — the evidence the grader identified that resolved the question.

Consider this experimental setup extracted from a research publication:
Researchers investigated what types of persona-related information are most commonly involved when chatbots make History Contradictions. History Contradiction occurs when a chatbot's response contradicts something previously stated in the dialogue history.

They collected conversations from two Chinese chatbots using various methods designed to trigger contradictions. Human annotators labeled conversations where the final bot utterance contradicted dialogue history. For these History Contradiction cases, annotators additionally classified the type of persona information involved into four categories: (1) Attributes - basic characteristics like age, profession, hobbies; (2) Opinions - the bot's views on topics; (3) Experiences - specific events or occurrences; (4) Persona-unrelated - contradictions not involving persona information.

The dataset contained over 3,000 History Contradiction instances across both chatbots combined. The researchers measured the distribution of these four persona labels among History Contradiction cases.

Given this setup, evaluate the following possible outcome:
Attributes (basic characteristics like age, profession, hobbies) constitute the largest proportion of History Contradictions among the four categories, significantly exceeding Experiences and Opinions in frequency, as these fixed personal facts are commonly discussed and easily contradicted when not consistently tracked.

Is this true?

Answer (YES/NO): YES